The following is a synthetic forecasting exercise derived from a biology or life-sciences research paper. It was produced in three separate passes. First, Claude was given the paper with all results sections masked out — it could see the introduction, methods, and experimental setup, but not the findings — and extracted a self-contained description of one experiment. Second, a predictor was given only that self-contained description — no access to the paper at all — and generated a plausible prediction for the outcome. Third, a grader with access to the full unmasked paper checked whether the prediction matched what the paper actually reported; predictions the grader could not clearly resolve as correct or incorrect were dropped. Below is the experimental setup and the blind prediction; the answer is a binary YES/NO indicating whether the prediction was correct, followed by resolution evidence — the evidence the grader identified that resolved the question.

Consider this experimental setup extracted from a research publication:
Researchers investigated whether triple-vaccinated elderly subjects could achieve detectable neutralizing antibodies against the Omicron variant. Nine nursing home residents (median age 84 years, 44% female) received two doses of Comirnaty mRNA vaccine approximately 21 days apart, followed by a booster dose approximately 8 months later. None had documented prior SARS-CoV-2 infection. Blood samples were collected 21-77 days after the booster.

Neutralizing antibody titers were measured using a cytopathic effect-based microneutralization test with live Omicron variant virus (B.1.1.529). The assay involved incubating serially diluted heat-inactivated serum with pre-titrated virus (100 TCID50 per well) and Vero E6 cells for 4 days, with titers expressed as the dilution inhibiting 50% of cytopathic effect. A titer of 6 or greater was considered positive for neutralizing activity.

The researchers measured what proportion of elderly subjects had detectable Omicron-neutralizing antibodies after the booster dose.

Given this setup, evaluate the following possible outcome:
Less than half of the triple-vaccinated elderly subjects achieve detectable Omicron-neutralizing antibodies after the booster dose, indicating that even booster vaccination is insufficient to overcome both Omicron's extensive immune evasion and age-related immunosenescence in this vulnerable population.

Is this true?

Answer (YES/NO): NO